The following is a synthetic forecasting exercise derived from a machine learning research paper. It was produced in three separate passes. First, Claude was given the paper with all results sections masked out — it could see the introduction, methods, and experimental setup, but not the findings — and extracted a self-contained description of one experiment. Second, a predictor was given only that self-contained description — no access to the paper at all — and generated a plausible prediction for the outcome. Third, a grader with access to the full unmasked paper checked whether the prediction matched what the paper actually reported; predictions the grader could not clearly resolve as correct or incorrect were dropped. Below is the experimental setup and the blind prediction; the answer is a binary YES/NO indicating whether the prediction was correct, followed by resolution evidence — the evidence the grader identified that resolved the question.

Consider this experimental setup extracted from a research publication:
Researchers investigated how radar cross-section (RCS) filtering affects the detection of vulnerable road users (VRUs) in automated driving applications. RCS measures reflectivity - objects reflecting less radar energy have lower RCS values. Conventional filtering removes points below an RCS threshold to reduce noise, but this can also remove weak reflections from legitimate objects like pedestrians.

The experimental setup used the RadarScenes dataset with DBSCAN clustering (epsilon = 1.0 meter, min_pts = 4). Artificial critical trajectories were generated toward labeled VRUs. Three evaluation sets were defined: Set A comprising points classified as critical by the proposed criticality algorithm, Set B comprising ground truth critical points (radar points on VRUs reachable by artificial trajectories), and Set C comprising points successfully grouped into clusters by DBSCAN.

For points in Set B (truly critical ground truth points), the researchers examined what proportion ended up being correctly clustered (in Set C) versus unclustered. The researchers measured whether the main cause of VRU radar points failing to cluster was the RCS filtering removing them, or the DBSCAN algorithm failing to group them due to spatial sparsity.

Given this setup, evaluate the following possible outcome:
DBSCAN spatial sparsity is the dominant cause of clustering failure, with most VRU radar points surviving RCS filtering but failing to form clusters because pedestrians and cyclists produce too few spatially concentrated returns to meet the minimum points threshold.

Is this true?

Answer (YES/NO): NO